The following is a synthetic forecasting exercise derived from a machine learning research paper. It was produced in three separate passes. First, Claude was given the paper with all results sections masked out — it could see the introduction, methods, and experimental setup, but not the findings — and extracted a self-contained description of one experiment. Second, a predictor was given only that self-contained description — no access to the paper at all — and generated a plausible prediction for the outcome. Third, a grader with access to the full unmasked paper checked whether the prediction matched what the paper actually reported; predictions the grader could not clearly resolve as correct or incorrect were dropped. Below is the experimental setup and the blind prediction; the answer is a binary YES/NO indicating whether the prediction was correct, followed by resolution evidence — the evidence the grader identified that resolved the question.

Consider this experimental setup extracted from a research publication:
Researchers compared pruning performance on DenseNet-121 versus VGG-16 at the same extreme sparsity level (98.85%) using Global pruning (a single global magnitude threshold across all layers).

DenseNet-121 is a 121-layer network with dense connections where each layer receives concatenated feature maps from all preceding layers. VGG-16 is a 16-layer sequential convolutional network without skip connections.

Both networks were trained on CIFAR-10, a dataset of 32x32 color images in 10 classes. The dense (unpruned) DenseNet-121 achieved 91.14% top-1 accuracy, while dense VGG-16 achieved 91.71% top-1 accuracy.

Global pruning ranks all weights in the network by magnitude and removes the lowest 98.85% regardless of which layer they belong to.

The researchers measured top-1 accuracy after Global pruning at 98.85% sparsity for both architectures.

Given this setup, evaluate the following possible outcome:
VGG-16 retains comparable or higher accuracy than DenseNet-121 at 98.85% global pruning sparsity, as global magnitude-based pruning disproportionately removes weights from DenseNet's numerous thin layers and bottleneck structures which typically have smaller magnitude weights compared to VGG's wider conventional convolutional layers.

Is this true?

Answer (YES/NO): YES